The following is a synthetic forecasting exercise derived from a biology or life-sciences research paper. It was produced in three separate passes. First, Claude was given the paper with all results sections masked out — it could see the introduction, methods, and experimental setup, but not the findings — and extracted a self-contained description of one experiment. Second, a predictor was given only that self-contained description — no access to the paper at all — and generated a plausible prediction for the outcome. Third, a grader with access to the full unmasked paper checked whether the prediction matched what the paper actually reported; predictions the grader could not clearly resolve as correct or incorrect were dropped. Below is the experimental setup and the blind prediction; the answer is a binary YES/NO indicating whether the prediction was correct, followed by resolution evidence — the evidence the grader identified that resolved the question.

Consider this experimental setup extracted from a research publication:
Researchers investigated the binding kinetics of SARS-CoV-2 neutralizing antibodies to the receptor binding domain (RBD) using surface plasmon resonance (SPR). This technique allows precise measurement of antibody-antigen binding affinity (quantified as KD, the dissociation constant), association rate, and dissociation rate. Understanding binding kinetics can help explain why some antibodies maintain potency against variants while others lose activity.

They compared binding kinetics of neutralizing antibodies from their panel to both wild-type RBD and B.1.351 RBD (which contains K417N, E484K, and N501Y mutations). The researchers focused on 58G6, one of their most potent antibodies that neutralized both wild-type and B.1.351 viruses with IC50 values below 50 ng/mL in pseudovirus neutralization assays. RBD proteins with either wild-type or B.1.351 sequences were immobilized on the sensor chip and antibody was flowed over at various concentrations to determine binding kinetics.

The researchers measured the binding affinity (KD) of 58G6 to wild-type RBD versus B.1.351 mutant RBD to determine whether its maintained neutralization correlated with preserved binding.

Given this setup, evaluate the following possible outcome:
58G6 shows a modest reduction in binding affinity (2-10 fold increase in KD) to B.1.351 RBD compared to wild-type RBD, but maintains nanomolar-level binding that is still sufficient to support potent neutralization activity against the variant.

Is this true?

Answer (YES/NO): NO